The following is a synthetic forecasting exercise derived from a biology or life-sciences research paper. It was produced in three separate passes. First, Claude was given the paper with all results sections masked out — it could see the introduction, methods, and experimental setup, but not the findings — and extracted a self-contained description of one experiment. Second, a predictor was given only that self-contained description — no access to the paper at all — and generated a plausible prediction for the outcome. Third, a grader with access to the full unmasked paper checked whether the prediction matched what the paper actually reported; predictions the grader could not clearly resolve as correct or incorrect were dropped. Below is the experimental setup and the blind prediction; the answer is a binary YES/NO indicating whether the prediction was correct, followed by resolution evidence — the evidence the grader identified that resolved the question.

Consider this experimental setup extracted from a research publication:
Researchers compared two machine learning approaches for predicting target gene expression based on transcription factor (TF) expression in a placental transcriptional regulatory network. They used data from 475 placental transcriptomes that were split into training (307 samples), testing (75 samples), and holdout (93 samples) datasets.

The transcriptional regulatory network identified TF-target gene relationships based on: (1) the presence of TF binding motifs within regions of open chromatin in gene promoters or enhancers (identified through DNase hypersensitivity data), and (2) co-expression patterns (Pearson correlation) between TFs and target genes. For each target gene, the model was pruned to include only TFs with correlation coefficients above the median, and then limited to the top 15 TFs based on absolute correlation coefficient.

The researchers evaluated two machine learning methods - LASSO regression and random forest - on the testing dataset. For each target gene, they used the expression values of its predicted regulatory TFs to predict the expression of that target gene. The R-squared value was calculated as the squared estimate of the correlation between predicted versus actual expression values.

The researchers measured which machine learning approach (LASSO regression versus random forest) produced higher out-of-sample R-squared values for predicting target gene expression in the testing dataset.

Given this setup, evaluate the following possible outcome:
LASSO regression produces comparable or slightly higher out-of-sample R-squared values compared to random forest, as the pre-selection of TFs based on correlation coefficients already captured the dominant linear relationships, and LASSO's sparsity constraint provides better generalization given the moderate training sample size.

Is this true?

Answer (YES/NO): YES